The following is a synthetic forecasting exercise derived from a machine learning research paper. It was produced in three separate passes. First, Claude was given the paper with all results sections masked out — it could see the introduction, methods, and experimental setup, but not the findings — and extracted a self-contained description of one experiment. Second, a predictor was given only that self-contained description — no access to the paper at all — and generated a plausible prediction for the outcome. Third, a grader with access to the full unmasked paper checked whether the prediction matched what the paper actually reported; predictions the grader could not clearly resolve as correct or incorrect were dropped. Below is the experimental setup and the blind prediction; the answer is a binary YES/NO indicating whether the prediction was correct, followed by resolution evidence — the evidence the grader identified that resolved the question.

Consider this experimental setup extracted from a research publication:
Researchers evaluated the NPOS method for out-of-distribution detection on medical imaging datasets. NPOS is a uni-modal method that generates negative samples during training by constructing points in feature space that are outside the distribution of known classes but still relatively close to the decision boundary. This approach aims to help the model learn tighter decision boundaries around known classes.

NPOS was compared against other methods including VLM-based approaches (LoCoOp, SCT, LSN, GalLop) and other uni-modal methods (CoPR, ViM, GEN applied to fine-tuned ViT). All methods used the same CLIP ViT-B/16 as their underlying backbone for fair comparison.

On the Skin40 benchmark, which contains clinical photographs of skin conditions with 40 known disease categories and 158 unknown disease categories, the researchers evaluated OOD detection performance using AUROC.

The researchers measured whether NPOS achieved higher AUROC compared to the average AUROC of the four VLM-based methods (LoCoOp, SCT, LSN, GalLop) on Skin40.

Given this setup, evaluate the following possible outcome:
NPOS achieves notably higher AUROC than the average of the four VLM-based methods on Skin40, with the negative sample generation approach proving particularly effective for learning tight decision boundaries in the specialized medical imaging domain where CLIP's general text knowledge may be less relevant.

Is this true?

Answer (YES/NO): YES